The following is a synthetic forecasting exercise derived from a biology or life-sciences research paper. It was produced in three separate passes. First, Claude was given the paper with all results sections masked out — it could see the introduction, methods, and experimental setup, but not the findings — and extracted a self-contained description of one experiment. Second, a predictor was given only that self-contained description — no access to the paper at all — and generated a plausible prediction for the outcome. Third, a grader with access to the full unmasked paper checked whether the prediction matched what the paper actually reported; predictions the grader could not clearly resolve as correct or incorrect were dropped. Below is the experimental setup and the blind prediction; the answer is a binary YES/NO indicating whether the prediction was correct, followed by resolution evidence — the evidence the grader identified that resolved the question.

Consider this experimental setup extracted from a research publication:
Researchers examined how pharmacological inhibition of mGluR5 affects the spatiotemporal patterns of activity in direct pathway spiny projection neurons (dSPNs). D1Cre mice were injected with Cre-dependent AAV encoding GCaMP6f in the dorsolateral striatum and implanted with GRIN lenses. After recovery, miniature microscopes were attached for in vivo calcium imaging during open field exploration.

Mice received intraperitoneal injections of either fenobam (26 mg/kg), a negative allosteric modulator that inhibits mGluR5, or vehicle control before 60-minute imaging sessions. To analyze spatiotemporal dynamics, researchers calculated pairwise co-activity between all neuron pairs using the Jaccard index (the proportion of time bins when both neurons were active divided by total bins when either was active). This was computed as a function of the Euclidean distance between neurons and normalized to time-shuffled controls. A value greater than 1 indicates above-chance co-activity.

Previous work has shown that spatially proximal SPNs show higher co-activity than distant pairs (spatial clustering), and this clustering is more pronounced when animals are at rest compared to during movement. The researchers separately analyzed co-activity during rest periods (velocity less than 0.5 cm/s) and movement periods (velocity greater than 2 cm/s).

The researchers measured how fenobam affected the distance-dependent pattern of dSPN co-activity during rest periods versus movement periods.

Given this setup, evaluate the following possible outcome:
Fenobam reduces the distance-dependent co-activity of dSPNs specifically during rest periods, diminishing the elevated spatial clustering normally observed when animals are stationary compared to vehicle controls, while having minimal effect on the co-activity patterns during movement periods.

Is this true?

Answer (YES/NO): NO